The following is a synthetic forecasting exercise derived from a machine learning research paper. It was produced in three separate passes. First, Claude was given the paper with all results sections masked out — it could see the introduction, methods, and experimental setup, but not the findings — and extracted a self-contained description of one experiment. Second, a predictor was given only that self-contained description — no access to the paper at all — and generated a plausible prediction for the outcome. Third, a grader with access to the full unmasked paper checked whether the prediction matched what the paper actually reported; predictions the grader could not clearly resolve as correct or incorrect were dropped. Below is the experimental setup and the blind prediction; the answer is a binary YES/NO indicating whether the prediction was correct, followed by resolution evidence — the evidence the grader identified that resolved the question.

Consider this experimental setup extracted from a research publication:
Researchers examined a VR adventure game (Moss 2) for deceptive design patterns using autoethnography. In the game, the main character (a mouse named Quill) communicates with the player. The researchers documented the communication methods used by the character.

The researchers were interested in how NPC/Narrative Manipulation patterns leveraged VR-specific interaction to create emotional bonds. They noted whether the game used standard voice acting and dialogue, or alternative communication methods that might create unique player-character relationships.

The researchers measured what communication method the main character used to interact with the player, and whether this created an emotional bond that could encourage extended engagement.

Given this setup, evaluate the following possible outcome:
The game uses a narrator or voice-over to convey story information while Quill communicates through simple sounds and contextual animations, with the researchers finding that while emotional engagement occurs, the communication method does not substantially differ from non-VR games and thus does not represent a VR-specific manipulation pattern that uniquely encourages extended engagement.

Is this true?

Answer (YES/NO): NO